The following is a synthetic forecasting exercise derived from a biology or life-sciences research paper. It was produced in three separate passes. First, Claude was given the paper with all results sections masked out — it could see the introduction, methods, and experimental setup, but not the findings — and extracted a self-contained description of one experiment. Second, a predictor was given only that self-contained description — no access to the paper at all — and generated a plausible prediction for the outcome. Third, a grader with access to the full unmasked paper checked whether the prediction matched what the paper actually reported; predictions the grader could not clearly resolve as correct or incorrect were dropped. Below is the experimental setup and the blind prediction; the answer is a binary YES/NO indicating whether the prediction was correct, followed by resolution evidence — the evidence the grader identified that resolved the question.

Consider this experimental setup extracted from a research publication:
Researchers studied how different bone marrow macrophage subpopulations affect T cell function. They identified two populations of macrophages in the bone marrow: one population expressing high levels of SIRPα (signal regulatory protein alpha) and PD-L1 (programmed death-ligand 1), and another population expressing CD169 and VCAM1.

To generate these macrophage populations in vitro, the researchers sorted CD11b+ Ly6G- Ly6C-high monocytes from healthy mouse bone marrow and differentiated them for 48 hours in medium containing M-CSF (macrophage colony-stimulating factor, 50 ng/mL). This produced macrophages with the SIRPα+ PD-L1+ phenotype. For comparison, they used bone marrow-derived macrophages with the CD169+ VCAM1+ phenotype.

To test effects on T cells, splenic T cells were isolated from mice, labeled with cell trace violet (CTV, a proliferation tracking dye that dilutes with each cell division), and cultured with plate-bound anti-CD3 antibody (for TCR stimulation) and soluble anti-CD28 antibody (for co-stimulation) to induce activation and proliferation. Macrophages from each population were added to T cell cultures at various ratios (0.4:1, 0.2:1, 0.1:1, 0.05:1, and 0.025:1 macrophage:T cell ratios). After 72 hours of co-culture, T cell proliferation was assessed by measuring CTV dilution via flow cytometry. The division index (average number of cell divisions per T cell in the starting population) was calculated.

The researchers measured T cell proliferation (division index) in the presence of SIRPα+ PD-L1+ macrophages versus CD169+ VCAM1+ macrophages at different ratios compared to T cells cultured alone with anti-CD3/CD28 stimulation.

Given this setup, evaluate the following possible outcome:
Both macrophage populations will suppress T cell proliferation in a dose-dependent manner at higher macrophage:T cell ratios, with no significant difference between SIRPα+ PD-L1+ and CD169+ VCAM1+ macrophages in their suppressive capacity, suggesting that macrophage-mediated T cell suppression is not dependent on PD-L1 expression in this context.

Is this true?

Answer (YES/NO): NO